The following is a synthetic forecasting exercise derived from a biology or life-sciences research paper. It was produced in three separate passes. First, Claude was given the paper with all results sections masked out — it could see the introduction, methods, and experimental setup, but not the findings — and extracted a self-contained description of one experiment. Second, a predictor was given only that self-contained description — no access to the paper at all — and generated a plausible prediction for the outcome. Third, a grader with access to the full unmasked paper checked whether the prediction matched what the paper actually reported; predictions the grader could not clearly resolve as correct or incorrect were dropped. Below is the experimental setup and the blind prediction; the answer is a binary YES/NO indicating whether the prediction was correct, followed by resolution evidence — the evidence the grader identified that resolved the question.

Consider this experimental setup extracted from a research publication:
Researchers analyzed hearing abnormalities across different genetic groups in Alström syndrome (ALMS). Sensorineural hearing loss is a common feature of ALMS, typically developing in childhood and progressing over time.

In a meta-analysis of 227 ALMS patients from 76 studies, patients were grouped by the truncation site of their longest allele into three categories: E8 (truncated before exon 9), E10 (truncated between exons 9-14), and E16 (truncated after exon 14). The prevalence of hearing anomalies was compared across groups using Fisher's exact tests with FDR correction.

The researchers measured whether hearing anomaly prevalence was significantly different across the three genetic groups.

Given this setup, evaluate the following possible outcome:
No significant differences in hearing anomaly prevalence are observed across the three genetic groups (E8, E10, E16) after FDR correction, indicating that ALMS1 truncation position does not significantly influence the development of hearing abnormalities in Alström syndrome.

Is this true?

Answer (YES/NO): YES